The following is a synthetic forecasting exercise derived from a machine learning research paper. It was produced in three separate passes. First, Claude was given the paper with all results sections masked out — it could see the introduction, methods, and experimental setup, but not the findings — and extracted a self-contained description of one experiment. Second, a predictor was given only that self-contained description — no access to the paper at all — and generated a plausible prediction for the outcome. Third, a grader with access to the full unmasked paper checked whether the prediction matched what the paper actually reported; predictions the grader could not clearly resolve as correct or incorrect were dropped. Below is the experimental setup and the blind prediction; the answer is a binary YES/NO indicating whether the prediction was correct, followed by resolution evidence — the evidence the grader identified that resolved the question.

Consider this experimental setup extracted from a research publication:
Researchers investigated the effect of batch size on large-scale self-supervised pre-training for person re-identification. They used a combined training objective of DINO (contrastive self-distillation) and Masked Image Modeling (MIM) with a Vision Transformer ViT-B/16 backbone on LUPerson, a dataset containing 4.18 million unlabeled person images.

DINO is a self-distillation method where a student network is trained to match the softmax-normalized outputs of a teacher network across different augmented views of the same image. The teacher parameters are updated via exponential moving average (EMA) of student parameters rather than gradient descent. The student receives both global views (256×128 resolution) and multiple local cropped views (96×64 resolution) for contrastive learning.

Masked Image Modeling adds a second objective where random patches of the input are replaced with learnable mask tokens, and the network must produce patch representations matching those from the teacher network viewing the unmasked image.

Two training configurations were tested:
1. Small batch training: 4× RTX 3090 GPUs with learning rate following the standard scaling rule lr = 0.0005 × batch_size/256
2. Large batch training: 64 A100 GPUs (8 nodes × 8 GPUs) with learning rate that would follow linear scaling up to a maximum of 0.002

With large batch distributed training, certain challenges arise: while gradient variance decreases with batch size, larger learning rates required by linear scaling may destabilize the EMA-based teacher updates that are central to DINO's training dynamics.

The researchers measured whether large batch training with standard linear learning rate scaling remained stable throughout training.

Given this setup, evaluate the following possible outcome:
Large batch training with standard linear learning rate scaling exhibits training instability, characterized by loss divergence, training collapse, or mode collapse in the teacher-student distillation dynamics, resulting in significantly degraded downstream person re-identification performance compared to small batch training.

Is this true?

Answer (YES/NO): NO